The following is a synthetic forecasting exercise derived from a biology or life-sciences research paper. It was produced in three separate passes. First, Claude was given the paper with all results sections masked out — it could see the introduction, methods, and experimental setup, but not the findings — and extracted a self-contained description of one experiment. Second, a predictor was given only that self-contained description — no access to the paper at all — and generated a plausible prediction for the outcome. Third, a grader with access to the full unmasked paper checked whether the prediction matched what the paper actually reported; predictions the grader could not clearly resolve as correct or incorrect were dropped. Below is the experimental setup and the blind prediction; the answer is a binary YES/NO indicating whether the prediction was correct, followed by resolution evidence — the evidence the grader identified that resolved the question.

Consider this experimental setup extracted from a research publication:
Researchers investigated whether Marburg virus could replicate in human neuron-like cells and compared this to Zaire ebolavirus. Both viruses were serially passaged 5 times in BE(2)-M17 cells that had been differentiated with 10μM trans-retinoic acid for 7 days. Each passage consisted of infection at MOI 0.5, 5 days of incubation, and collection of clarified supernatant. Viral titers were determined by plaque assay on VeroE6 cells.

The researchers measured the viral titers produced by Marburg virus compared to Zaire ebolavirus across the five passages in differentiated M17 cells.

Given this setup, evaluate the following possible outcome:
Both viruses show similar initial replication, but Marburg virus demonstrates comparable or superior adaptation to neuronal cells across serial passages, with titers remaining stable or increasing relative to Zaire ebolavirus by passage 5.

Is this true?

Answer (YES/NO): NO